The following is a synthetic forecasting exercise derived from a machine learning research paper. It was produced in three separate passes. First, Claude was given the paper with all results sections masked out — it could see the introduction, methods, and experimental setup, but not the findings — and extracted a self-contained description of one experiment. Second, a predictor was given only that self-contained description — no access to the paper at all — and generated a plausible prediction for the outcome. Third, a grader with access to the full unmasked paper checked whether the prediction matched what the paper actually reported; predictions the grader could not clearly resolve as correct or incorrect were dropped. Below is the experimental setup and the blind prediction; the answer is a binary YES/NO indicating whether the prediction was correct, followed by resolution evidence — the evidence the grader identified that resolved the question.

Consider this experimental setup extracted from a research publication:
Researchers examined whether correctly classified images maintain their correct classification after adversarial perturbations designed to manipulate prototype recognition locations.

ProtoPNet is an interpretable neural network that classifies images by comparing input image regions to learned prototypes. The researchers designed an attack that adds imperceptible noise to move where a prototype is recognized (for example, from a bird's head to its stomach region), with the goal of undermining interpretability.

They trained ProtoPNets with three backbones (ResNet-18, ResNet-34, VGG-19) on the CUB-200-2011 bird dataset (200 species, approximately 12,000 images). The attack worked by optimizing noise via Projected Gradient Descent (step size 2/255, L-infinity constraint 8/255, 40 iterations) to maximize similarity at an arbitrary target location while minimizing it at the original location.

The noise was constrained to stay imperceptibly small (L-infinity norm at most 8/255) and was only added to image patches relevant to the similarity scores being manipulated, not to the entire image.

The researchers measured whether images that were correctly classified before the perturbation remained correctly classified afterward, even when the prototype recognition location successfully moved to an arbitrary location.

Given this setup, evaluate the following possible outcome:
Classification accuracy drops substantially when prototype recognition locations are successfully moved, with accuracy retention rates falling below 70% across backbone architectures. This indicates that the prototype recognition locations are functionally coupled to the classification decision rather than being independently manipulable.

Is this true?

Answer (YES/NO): NO